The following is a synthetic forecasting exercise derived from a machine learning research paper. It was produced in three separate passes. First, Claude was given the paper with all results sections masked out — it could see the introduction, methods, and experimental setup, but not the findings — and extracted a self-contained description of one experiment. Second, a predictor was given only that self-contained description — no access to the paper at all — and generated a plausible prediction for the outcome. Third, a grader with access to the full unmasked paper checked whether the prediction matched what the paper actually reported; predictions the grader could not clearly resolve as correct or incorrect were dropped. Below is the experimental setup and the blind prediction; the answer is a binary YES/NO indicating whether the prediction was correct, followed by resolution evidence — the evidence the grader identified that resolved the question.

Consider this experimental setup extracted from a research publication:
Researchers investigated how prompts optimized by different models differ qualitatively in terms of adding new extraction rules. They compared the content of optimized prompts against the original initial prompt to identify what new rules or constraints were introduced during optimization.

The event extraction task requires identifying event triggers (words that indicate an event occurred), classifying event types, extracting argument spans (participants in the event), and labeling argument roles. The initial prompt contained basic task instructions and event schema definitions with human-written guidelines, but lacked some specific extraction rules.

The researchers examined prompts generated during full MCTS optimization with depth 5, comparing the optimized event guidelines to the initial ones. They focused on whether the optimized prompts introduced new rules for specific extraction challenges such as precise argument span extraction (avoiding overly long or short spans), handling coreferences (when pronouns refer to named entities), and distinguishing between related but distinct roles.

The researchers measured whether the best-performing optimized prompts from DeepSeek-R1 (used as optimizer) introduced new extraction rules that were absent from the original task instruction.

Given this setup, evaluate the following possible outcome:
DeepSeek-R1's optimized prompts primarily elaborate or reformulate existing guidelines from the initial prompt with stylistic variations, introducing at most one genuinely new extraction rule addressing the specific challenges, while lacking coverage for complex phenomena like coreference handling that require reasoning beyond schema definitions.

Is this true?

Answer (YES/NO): NO